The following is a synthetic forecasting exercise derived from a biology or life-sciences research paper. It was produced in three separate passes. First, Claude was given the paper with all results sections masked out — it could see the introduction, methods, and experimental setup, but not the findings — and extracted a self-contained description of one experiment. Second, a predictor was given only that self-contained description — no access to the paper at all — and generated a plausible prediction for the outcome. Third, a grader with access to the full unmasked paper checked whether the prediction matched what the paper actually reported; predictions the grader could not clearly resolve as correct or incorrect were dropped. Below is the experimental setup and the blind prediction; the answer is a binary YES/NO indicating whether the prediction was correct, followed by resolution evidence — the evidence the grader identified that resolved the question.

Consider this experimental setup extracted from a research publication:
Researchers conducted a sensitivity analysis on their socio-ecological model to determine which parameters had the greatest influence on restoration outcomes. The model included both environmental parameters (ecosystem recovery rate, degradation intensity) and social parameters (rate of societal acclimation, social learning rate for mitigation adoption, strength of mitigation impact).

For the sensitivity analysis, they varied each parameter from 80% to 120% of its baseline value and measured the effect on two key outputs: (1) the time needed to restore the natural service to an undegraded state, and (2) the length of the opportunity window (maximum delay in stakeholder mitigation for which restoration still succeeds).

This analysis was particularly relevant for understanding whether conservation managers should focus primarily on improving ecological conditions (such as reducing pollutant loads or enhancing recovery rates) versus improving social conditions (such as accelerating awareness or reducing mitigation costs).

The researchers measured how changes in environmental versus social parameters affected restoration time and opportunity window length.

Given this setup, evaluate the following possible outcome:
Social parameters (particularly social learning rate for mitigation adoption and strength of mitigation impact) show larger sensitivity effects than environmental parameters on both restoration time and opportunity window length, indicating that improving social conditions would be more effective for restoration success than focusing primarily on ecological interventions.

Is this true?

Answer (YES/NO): NO